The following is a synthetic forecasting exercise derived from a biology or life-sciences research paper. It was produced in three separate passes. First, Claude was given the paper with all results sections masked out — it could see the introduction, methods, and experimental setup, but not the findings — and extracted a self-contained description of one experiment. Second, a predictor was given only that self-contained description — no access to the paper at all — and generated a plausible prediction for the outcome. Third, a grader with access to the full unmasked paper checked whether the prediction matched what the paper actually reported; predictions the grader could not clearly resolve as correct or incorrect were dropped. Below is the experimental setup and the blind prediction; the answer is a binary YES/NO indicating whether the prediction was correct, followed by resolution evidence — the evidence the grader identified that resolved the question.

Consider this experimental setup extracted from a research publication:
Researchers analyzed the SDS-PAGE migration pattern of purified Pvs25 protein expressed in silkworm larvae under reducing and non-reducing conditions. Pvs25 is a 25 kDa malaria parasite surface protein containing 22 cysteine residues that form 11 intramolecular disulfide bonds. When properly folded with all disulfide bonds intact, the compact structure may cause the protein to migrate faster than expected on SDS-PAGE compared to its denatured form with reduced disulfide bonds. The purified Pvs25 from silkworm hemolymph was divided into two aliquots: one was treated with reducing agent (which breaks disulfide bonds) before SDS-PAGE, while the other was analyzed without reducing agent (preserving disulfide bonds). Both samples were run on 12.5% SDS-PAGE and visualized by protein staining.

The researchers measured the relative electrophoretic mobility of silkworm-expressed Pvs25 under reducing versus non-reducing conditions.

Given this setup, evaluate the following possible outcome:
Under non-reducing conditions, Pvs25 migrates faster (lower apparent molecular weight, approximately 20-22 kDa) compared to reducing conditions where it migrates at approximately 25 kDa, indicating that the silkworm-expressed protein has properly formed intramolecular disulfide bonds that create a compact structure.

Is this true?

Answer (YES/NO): NO